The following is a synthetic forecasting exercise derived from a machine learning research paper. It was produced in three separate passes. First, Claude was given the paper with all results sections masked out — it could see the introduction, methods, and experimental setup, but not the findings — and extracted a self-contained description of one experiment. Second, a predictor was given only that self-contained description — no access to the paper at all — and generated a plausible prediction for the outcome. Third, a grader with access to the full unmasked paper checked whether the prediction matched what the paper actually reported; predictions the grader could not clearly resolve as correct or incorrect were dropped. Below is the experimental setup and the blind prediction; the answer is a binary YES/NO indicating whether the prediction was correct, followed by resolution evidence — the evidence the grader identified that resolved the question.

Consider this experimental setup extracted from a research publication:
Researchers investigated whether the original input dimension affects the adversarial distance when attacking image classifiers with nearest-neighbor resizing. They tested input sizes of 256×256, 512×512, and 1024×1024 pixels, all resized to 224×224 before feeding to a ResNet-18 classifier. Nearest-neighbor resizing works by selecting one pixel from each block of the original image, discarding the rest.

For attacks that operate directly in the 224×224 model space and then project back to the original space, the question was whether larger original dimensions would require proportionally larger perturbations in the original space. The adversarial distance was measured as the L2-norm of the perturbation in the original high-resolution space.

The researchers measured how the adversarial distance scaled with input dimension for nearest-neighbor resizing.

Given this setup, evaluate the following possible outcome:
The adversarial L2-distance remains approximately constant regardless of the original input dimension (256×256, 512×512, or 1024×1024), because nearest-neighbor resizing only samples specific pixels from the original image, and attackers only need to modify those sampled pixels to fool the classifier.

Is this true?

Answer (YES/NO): YES